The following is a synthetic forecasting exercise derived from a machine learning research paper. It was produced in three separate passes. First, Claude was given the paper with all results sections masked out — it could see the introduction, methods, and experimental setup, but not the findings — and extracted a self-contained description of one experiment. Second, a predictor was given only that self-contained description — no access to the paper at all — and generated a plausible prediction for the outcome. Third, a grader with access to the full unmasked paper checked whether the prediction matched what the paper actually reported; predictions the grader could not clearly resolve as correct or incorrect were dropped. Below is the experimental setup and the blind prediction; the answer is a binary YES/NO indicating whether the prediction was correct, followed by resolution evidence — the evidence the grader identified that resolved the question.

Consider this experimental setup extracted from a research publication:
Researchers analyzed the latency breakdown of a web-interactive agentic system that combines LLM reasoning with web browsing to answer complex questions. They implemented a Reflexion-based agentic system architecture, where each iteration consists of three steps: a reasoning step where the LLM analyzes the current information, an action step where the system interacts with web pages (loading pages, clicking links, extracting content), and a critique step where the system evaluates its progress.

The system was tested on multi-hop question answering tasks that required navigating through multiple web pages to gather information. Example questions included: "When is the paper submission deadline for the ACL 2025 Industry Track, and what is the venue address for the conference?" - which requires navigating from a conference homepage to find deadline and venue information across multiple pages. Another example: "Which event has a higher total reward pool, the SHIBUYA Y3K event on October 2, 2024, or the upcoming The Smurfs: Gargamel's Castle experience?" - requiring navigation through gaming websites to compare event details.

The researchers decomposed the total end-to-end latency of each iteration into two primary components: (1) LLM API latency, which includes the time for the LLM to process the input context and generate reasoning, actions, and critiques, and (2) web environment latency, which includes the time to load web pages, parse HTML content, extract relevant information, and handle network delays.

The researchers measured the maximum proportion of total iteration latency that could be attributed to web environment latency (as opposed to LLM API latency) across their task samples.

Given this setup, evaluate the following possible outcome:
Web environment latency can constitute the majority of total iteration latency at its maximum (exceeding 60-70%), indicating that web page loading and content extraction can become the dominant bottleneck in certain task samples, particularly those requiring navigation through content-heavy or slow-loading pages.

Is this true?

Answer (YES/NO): NO